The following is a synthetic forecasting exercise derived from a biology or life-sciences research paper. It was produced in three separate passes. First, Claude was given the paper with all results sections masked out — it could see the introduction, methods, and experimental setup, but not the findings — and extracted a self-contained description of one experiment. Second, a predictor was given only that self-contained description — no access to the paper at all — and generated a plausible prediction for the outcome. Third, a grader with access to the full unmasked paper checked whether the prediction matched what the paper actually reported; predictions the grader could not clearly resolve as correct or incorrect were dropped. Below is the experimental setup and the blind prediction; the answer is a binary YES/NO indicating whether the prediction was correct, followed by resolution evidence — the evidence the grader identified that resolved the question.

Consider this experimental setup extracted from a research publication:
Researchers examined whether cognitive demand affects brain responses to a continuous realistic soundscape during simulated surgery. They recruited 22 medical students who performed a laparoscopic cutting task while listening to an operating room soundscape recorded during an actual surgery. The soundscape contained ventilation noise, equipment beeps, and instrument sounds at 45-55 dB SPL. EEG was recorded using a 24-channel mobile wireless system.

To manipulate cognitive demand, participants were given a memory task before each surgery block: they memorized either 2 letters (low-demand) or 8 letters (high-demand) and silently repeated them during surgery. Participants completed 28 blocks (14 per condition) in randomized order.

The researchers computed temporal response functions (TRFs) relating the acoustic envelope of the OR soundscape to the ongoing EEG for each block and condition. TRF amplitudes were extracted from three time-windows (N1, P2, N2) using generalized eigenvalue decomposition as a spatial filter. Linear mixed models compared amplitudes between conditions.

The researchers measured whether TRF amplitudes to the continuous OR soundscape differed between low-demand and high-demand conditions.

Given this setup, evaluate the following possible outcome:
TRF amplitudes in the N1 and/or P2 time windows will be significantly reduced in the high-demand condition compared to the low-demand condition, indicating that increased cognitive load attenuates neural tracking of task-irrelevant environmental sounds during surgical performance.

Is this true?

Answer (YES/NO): NO